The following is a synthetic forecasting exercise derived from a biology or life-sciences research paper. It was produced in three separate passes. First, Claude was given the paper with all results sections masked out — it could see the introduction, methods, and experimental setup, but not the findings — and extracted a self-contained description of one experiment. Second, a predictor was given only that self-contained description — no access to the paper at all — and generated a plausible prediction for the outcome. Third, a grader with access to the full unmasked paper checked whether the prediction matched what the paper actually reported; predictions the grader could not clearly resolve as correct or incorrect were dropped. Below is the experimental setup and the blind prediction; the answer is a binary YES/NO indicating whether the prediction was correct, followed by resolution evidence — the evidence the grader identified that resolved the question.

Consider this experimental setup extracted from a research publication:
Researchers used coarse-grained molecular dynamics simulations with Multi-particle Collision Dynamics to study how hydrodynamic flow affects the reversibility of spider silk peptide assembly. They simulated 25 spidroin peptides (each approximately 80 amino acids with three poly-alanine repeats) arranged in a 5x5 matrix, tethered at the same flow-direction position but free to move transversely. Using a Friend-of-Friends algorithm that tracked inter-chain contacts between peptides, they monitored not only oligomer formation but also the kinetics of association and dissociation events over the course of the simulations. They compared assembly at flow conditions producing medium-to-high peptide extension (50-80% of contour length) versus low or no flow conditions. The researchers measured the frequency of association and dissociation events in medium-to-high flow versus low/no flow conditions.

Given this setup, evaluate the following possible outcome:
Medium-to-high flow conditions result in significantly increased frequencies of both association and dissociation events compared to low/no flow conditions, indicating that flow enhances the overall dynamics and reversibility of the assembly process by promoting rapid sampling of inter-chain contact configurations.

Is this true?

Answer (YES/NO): YES